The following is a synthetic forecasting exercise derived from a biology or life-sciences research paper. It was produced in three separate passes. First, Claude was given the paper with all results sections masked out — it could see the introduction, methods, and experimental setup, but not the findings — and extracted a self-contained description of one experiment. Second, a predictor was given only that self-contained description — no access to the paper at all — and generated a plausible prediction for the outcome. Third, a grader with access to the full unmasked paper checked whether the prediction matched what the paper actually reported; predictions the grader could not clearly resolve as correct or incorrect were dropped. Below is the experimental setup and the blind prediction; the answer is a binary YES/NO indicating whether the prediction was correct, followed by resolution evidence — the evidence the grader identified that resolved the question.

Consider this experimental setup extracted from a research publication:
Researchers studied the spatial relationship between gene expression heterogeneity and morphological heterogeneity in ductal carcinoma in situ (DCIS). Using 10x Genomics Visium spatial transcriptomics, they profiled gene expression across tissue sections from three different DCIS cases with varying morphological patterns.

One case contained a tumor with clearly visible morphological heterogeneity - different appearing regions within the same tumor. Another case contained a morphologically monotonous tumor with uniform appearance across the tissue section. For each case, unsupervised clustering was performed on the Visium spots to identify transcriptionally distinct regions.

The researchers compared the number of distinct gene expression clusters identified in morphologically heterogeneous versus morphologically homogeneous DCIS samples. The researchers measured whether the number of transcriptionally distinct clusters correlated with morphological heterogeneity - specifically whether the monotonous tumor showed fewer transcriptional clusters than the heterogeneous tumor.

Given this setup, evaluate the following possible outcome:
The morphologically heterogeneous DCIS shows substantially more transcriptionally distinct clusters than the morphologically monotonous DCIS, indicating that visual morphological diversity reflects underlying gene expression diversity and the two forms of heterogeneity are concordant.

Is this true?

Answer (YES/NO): YES